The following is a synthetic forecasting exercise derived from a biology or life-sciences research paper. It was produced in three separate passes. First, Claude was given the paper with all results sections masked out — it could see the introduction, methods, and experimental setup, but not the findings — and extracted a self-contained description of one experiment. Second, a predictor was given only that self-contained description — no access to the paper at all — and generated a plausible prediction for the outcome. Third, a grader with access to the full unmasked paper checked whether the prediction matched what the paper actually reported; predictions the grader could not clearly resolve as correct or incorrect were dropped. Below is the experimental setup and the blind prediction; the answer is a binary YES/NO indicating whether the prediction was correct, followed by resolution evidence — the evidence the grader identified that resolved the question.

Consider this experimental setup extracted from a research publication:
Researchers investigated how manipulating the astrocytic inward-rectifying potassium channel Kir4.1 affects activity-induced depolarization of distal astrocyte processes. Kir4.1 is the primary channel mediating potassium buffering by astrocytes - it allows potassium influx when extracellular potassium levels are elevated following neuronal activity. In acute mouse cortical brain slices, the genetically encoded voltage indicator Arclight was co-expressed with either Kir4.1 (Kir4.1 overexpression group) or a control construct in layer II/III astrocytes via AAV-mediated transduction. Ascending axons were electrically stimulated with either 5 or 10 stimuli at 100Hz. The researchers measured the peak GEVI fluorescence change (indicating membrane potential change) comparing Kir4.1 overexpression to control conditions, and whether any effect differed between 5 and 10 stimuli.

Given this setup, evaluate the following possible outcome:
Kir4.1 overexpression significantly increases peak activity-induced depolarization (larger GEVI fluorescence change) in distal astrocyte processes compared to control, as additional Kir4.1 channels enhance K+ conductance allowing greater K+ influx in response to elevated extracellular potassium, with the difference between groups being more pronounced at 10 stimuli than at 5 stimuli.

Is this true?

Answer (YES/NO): NO